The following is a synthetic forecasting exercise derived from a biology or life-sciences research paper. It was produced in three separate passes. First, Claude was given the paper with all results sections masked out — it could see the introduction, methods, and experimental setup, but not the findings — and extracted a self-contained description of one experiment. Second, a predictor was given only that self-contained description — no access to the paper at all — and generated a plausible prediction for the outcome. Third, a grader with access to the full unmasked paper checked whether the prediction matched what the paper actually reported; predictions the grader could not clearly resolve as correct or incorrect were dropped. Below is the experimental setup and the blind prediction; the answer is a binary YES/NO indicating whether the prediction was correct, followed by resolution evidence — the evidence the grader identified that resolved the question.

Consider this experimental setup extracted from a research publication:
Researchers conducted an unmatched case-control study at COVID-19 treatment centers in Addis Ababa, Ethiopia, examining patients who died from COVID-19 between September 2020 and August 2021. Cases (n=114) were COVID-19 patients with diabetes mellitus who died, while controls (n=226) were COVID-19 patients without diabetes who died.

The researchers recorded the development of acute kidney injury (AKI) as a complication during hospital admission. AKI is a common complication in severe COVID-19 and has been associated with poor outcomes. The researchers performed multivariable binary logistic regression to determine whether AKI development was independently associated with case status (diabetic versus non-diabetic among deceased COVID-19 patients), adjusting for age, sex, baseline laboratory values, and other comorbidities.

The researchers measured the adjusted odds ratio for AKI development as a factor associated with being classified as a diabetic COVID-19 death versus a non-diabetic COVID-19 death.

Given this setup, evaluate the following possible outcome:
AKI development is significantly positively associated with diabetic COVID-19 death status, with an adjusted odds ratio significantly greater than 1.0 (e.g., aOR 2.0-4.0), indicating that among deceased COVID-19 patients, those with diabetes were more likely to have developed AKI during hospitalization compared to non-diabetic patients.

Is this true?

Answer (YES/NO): YES